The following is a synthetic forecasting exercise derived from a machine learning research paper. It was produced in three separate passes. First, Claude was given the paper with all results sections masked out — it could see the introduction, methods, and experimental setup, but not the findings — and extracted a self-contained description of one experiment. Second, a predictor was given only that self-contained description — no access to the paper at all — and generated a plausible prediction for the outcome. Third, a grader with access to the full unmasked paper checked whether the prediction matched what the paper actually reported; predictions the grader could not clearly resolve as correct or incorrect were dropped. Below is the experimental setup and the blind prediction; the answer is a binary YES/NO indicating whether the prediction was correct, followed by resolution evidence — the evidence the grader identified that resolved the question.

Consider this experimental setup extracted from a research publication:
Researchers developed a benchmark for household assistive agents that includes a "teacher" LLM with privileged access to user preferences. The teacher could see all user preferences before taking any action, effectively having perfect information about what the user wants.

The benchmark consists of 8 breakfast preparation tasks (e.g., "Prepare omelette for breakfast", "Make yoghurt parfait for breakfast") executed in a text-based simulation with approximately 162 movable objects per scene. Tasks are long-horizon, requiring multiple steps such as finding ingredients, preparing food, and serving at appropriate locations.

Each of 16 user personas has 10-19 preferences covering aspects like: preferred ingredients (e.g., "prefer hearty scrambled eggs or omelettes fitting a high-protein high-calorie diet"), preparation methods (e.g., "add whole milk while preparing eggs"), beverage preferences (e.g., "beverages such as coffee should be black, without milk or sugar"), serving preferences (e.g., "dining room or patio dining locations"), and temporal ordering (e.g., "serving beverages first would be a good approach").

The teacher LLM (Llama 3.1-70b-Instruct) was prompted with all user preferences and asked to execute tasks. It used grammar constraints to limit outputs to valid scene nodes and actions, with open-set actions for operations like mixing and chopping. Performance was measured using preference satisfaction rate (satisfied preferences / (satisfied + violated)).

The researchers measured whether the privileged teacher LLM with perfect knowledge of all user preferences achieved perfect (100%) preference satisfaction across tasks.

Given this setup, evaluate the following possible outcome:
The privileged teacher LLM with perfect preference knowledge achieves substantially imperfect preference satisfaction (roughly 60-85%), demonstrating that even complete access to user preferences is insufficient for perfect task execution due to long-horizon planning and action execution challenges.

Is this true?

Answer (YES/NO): YES